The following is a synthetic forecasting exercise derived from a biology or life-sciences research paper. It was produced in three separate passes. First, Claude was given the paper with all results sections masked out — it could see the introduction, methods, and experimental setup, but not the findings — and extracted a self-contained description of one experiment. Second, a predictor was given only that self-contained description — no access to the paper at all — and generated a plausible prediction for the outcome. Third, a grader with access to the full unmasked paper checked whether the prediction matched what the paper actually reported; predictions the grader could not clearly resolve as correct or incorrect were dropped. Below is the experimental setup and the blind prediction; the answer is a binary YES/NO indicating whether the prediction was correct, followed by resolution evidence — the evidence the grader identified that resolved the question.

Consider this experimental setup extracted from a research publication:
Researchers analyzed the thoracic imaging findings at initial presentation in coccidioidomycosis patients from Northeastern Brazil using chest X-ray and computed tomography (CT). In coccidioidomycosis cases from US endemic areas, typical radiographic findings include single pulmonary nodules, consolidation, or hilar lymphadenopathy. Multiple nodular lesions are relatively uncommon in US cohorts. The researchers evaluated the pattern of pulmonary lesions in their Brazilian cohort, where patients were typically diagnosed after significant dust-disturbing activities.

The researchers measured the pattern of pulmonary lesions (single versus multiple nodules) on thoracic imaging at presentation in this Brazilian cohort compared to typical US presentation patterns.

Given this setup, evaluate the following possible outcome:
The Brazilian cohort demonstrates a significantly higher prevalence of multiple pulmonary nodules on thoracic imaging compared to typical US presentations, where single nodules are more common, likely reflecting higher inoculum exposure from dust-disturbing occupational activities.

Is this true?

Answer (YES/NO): YES